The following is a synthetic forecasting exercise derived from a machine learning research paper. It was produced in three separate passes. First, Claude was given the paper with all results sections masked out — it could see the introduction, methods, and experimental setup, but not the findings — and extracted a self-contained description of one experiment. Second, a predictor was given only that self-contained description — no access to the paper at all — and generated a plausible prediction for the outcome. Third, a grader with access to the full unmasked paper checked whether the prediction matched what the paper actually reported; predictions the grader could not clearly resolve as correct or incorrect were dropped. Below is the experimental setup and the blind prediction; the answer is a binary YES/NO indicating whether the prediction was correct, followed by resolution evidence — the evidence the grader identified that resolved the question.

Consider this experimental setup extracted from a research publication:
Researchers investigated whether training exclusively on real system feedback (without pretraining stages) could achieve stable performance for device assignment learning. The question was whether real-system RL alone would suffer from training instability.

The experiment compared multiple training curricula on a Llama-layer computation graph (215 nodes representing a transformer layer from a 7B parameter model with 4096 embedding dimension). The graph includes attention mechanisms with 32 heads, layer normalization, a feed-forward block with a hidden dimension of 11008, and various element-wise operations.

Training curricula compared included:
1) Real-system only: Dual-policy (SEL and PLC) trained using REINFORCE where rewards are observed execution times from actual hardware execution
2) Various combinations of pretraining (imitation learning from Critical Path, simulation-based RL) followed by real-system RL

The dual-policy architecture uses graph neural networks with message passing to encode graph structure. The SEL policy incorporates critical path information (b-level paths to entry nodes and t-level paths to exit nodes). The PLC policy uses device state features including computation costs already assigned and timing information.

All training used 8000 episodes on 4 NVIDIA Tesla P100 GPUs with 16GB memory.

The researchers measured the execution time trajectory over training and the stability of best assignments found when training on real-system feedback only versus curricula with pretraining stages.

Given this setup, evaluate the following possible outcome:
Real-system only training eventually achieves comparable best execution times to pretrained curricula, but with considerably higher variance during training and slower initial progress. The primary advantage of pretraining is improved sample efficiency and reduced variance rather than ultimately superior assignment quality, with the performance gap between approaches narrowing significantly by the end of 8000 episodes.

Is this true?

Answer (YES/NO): NO